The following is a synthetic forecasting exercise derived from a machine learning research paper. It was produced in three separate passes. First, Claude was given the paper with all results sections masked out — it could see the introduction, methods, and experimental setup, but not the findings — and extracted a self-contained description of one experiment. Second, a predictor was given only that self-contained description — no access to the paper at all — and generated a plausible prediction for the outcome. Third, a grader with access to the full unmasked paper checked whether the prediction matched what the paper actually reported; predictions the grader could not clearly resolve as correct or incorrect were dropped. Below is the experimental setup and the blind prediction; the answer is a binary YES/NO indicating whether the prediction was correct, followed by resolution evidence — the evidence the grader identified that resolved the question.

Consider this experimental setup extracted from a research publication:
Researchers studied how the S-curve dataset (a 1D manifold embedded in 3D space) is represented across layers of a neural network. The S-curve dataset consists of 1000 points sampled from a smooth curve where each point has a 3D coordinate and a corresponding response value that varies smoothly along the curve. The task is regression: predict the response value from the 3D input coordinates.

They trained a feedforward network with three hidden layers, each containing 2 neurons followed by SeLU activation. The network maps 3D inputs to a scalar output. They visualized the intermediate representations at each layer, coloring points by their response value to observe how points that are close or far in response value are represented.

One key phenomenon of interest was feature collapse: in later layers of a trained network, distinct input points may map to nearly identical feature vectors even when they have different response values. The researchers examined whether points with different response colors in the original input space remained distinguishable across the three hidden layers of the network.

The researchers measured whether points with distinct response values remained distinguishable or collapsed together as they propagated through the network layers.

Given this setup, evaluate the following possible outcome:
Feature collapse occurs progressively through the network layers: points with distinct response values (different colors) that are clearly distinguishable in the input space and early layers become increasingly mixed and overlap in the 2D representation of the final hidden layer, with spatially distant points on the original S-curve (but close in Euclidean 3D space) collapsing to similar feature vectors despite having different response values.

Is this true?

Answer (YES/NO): YES